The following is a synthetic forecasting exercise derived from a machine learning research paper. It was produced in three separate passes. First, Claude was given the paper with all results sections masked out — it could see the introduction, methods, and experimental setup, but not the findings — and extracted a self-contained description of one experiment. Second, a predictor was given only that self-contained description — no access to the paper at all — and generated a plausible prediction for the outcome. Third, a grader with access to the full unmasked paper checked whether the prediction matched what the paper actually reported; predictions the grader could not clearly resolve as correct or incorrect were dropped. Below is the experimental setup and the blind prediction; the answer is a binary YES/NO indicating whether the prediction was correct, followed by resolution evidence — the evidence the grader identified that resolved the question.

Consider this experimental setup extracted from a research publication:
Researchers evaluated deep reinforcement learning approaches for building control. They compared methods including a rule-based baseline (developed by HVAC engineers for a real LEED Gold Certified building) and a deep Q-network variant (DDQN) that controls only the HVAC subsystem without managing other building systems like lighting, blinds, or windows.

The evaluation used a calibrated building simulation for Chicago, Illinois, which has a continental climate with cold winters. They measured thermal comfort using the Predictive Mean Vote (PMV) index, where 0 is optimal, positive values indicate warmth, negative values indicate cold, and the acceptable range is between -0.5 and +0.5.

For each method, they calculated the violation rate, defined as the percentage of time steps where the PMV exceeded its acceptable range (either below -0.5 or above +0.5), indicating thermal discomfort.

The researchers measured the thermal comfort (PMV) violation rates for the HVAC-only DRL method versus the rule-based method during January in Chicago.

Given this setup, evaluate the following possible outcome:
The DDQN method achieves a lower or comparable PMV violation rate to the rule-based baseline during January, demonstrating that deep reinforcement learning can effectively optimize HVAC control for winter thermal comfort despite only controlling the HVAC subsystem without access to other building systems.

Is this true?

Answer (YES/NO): NO